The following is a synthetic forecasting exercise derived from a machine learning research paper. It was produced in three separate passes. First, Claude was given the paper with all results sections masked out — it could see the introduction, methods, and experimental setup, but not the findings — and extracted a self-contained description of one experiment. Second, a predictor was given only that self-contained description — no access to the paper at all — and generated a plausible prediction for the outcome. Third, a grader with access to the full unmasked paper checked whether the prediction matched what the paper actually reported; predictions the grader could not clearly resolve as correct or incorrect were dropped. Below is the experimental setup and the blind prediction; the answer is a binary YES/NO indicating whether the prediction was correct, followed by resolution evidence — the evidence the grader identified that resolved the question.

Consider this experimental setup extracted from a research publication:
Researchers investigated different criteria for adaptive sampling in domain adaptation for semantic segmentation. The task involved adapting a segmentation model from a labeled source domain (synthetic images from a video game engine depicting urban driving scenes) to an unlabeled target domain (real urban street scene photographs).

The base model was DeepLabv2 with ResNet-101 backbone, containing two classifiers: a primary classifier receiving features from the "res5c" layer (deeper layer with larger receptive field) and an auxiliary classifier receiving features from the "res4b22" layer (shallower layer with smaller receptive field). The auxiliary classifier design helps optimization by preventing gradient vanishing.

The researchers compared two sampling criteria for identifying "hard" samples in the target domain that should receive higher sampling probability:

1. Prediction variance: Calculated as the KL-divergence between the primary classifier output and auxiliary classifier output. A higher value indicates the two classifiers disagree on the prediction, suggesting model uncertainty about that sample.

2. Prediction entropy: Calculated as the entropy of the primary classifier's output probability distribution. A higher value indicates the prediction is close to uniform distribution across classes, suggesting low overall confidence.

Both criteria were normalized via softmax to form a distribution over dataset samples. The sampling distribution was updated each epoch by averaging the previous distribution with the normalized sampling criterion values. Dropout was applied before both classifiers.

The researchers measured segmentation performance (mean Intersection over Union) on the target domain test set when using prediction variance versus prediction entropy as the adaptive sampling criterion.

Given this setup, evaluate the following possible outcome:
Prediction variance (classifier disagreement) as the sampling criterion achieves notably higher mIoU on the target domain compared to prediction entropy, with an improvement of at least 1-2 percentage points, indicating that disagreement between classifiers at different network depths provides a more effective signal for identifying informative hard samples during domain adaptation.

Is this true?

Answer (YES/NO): NO